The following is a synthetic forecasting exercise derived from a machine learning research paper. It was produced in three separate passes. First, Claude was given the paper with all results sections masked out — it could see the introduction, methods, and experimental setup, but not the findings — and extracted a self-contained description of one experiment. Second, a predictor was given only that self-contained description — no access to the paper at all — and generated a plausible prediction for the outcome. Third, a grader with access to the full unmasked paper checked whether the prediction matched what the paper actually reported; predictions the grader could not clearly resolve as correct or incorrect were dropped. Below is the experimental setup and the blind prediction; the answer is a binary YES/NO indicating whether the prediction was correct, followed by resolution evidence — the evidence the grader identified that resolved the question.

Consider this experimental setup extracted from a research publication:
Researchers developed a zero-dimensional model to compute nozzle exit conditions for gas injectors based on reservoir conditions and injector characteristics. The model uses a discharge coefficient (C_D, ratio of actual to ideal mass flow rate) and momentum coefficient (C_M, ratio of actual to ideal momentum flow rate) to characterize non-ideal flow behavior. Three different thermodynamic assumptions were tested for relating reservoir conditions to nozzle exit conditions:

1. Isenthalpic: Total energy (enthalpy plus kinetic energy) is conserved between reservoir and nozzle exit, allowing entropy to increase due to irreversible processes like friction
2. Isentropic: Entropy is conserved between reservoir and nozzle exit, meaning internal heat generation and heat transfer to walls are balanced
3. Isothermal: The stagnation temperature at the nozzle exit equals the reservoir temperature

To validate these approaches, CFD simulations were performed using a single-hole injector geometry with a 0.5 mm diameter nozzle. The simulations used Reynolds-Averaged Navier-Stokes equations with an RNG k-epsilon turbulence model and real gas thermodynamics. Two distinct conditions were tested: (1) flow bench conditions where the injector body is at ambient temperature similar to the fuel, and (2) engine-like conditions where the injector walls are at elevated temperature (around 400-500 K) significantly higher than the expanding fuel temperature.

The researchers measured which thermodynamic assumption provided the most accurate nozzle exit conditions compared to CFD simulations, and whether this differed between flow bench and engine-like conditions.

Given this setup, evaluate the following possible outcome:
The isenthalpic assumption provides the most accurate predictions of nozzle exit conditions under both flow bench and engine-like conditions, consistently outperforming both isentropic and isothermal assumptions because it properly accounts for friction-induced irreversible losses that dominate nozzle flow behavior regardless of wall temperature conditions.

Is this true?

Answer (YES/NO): NO